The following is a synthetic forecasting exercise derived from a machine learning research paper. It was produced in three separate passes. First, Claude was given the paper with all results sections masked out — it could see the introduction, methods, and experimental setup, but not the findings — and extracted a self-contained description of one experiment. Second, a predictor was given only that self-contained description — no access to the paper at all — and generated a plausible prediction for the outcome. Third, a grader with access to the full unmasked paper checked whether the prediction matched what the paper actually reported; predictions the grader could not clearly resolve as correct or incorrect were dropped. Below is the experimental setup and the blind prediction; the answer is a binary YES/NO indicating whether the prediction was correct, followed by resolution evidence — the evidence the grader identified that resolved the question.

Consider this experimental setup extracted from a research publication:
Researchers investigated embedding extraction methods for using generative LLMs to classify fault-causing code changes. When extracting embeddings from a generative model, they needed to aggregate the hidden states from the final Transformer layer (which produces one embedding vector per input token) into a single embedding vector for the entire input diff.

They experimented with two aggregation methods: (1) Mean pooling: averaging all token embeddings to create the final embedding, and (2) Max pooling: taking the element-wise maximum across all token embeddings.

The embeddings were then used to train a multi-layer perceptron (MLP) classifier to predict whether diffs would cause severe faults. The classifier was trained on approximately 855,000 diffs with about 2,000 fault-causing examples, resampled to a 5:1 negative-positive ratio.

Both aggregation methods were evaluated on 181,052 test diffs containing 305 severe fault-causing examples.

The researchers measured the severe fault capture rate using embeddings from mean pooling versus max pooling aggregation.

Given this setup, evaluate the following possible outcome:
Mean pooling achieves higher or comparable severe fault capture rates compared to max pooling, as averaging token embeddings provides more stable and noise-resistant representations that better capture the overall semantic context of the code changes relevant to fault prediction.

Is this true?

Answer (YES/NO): NO